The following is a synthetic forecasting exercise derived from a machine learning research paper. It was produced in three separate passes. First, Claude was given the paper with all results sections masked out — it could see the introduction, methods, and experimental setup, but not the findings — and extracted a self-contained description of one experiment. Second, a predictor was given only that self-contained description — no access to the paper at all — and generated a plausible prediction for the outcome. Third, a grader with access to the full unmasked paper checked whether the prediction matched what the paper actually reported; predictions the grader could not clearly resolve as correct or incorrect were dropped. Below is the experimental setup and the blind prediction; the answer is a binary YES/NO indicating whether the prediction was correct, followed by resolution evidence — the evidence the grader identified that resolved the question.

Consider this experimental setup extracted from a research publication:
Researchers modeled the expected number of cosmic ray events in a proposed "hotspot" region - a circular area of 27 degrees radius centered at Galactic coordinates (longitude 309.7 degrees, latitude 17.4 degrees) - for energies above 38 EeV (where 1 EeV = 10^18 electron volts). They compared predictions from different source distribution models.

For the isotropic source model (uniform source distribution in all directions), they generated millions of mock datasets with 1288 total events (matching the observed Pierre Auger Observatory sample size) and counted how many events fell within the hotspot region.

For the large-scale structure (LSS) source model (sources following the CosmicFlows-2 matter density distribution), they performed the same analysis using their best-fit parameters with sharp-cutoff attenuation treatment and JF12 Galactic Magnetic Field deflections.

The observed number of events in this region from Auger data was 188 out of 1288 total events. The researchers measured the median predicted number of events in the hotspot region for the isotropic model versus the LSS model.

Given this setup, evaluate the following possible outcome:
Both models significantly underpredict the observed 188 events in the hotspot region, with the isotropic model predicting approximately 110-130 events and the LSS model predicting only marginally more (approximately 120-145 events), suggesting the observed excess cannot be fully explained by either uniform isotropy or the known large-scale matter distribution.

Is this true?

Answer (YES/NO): NO